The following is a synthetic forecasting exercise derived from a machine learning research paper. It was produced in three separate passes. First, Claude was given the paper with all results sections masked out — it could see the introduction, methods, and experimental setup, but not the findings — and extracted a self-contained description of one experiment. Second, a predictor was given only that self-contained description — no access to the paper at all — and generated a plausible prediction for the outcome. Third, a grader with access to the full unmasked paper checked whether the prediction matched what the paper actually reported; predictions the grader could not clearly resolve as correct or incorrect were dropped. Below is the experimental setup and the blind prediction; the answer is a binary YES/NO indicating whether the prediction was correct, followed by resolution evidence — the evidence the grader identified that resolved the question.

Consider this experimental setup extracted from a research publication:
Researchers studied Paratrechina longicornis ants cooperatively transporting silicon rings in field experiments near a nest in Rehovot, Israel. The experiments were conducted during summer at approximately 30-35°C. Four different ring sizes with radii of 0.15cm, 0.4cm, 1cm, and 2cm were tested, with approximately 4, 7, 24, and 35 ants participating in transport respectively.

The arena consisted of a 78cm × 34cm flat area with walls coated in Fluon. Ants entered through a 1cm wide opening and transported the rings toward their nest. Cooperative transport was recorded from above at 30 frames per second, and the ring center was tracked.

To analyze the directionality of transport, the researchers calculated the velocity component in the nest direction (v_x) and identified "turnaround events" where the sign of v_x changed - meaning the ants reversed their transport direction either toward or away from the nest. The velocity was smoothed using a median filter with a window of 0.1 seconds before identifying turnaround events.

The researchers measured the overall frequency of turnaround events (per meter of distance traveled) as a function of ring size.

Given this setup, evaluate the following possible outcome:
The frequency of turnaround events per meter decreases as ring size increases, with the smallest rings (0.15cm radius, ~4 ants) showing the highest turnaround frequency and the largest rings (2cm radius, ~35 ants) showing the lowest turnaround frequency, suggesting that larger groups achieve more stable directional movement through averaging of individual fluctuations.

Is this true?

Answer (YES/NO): YES